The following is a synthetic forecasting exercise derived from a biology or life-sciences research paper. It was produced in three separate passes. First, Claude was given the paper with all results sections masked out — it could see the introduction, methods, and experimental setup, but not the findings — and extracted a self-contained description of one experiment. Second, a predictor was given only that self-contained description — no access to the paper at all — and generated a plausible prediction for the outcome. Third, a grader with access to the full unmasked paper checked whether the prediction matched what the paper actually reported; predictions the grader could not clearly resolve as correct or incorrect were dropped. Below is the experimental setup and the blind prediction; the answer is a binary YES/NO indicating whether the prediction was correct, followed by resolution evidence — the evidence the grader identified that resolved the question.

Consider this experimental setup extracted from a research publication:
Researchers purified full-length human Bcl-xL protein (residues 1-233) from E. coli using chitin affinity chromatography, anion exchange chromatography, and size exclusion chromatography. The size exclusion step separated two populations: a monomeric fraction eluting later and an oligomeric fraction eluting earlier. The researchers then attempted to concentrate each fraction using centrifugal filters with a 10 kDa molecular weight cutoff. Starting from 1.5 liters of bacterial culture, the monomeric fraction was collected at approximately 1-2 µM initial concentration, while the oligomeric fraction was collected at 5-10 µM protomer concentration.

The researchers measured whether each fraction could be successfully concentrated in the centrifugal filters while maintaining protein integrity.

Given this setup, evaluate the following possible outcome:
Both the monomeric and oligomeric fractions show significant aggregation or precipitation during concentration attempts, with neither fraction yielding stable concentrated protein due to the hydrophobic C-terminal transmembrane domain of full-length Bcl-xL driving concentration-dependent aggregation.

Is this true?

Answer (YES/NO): NO